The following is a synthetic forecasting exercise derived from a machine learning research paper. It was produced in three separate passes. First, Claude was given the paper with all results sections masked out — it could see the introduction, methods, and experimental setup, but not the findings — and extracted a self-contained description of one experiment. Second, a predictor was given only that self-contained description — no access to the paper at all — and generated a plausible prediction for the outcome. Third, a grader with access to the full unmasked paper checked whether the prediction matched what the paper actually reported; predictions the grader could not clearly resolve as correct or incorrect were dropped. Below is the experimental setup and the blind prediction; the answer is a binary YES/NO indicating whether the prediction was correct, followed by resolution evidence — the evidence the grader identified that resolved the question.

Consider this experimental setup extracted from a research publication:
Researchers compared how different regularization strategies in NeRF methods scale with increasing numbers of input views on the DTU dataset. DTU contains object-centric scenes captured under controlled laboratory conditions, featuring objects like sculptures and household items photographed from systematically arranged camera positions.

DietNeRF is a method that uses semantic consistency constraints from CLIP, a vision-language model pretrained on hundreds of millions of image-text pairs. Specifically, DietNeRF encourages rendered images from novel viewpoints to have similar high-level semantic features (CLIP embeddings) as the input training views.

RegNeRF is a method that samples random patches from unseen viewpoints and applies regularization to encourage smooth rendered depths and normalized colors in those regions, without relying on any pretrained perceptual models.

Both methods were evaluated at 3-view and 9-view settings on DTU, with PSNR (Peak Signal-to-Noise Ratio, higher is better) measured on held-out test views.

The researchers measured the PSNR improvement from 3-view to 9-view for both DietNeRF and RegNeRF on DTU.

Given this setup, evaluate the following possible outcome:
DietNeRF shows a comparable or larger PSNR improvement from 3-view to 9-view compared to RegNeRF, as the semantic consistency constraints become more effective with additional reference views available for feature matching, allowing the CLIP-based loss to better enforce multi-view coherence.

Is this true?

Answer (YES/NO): YES